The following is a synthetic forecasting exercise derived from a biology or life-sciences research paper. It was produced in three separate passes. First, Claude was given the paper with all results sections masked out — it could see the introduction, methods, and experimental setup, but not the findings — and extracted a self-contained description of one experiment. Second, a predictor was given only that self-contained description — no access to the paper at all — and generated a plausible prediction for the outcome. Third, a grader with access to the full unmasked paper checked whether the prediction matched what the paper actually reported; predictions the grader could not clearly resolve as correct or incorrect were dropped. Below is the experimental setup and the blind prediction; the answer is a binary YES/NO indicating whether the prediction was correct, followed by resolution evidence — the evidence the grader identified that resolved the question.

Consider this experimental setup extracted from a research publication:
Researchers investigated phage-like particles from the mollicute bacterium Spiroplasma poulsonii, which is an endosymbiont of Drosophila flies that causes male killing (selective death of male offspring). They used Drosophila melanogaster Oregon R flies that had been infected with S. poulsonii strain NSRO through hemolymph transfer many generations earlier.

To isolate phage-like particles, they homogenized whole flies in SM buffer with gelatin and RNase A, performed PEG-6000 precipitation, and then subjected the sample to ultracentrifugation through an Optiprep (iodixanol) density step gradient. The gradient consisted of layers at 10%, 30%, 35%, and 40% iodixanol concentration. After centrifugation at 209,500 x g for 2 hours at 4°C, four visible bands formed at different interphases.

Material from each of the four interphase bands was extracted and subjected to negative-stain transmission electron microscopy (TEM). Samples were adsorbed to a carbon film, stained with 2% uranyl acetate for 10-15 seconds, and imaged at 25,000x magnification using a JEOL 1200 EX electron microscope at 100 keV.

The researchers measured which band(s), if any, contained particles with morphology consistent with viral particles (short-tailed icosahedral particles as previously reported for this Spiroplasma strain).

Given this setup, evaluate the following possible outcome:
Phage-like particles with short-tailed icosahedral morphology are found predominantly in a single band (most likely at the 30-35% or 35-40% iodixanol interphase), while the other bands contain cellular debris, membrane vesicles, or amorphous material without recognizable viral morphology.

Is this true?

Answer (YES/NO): NO